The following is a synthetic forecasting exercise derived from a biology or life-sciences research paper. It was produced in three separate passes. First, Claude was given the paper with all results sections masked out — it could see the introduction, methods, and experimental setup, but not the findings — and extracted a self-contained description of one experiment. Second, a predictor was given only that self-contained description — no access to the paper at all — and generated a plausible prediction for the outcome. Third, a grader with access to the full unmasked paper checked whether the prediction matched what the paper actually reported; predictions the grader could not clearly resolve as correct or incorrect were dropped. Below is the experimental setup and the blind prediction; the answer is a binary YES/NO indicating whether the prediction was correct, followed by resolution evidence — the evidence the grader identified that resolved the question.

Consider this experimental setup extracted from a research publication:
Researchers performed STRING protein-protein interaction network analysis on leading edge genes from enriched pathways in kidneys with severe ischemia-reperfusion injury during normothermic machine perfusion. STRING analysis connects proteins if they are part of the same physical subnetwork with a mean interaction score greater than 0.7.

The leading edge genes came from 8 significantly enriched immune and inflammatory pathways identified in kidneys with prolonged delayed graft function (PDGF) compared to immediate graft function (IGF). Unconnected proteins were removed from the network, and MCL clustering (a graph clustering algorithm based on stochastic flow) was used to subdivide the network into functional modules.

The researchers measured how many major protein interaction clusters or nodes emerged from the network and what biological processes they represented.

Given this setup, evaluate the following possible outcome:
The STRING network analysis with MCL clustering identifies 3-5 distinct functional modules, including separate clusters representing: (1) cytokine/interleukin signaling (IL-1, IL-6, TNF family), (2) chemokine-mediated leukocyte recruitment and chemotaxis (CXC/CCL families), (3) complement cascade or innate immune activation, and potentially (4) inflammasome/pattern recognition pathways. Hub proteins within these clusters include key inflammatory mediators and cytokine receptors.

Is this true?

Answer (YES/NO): NO